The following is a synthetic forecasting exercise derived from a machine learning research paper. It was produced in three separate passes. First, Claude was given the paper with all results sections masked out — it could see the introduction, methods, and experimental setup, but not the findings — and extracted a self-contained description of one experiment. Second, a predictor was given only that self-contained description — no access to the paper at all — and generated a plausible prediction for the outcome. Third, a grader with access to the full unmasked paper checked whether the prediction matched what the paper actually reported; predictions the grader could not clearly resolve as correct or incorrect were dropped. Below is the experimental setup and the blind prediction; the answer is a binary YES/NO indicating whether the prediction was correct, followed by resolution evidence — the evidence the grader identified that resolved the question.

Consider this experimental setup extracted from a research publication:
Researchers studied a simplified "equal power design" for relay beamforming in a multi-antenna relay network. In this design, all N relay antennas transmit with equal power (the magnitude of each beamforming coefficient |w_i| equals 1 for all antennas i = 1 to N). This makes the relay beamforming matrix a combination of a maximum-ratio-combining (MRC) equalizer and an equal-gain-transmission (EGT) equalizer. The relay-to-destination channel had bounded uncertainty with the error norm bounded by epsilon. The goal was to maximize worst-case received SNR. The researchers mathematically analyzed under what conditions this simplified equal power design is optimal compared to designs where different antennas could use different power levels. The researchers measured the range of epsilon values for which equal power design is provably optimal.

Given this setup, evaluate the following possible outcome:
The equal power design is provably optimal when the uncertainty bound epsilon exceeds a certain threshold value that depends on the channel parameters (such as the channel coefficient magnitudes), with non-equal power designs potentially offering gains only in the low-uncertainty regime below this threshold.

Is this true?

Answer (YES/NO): NO